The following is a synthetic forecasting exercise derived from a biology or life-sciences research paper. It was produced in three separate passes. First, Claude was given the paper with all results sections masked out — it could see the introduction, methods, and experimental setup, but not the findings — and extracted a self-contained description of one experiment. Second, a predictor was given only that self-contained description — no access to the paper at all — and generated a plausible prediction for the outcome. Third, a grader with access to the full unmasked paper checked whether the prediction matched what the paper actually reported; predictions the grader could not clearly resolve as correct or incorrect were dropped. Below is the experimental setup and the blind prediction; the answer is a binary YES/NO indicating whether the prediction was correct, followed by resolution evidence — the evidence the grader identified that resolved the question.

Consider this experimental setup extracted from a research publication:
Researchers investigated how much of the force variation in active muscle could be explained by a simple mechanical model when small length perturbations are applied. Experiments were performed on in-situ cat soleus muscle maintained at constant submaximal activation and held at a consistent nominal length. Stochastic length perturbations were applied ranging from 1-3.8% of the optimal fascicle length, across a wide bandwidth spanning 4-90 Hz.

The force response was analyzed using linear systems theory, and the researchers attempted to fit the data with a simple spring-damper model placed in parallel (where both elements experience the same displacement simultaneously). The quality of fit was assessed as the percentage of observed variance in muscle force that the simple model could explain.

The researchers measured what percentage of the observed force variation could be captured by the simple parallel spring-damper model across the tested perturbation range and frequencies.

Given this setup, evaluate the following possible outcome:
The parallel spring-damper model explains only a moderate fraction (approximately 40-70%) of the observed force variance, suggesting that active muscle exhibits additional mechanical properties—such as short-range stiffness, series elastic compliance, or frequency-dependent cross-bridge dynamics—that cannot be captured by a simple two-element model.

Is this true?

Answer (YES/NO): NO